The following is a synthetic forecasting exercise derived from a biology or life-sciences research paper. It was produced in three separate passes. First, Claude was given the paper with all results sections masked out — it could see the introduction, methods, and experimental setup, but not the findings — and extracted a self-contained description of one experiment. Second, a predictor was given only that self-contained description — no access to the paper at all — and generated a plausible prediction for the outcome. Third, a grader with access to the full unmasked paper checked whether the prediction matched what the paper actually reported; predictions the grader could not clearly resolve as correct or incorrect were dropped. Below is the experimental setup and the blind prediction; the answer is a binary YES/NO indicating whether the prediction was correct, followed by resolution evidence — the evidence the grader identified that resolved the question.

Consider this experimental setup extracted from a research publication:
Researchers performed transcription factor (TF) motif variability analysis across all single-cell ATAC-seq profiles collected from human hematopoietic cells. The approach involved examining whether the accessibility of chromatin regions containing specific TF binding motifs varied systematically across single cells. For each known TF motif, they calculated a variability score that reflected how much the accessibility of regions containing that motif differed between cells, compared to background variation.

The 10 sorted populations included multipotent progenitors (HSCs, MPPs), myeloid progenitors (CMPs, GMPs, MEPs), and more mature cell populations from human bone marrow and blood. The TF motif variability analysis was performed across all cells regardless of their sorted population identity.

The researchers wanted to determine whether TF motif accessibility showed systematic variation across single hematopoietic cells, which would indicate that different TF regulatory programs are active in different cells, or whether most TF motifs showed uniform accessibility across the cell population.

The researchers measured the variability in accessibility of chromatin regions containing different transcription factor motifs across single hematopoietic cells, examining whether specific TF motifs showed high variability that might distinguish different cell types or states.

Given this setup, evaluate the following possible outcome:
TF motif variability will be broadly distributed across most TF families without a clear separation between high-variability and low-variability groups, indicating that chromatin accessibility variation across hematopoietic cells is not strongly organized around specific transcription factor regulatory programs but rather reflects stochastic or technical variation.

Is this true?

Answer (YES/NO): NO